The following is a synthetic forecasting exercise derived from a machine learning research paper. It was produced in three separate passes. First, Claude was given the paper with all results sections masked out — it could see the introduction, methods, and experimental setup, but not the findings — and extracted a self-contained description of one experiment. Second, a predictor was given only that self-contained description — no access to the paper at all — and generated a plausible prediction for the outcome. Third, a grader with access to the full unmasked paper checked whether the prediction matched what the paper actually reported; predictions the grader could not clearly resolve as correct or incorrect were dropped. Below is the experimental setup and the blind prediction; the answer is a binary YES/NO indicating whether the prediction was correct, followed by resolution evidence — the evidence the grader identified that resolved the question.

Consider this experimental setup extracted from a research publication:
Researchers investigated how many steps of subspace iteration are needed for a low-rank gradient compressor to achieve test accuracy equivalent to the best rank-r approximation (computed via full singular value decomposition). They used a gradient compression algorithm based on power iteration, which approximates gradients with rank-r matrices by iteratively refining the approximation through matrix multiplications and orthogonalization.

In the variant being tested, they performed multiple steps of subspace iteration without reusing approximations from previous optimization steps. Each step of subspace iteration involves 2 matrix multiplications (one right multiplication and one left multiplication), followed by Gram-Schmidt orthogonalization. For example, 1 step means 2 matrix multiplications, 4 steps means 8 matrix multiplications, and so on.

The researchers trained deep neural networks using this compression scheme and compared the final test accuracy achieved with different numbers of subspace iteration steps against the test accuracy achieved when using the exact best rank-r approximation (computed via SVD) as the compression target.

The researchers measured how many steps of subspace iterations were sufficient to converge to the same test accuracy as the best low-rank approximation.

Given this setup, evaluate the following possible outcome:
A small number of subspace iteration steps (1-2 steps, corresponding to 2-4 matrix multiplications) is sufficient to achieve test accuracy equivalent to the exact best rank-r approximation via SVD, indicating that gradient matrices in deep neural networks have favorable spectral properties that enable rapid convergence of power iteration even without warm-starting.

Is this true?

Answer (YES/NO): NO